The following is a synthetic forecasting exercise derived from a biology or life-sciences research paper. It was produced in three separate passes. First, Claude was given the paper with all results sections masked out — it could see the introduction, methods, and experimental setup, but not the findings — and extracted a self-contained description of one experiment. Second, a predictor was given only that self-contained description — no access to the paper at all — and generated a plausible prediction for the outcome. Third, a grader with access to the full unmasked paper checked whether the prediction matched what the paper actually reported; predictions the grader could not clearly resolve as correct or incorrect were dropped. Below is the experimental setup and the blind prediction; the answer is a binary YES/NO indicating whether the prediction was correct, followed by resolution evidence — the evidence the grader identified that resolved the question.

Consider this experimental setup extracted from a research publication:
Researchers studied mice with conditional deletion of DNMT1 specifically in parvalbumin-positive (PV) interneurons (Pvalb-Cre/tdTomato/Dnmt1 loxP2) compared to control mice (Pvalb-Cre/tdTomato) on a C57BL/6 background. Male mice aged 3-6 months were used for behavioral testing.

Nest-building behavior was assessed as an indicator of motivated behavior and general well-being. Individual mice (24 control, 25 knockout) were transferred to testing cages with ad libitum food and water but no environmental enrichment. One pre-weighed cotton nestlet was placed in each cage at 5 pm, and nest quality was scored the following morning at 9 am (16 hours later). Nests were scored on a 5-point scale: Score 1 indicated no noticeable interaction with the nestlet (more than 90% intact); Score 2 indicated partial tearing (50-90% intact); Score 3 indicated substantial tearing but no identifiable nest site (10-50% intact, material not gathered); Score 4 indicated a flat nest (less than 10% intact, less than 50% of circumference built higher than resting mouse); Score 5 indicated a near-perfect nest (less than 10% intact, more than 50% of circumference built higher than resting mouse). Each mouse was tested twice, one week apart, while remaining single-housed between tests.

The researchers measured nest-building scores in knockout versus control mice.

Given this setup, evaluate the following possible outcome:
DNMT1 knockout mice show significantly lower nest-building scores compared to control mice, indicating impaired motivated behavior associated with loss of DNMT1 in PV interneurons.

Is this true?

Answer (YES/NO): YES